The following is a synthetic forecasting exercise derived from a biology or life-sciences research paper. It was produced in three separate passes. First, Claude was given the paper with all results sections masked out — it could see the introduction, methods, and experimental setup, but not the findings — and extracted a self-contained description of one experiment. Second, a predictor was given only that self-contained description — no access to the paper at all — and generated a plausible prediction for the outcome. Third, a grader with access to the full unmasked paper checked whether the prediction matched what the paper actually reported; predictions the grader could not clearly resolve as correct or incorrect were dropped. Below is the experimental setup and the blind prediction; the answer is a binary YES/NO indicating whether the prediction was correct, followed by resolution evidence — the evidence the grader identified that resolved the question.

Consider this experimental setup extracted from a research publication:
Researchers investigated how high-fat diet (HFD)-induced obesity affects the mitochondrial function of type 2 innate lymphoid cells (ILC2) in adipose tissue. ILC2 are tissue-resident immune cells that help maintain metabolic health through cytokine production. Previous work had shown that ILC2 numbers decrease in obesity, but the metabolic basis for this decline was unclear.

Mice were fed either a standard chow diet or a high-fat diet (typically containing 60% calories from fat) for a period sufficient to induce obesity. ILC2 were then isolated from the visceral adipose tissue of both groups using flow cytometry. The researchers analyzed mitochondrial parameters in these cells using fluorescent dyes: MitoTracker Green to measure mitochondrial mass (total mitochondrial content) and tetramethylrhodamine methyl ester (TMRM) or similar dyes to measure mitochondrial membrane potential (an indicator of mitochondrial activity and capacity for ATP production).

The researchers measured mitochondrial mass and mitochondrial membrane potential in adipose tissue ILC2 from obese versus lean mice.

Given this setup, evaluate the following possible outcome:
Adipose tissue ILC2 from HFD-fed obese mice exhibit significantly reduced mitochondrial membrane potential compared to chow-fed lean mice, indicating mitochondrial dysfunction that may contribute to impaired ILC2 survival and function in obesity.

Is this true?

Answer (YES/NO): YES